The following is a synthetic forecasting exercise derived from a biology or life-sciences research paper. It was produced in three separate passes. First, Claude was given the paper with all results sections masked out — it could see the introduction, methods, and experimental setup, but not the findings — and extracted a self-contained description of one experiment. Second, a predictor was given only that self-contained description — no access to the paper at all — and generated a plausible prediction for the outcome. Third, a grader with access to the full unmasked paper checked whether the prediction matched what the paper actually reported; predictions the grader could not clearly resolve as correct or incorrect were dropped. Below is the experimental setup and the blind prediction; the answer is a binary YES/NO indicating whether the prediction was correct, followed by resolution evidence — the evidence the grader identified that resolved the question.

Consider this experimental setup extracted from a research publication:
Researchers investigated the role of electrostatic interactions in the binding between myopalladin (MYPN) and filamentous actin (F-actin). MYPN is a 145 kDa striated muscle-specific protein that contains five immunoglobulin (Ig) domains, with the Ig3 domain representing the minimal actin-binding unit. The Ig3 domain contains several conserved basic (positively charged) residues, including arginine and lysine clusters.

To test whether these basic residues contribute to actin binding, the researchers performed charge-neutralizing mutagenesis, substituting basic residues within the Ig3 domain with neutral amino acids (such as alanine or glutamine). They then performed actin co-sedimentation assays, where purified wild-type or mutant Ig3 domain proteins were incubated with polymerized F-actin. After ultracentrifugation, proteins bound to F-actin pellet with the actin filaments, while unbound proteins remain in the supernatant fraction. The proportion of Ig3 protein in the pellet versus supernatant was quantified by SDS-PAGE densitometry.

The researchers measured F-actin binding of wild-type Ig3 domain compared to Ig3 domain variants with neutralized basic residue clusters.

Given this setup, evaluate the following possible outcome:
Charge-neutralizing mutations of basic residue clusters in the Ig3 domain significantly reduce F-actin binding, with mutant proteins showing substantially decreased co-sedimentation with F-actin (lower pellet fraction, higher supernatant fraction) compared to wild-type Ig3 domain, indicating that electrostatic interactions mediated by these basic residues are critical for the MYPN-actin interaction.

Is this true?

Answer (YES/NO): NO